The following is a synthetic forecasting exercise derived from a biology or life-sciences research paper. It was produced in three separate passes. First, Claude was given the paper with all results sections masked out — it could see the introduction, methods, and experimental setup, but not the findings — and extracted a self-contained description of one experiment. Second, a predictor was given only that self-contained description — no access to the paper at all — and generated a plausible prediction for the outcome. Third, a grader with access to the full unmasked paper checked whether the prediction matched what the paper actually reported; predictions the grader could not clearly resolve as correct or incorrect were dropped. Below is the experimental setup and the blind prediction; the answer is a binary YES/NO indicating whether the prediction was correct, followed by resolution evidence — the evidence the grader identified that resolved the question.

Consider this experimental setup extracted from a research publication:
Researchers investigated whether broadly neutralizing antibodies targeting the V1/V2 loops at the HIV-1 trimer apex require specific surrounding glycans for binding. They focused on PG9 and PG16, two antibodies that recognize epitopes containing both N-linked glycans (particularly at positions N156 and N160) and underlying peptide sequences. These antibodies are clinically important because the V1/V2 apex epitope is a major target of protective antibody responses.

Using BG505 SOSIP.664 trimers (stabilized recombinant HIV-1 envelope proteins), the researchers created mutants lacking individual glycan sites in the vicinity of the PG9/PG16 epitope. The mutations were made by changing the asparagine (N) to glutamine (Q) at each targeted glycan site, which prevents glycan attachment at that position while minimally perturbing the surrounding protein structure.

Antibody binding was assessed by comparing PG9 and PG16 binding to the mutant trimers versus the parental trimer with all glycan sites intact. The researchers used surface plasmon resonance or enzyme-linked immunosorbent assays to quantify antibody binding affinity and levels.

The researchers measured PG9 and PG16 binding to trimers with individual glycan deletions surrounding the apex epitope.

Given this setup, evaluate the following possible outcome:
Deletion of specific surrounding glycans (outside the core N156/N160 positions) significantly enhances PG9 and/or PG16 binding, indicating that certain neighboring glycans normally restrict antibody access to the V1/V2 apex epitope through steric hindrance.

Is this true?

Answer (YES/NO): NO